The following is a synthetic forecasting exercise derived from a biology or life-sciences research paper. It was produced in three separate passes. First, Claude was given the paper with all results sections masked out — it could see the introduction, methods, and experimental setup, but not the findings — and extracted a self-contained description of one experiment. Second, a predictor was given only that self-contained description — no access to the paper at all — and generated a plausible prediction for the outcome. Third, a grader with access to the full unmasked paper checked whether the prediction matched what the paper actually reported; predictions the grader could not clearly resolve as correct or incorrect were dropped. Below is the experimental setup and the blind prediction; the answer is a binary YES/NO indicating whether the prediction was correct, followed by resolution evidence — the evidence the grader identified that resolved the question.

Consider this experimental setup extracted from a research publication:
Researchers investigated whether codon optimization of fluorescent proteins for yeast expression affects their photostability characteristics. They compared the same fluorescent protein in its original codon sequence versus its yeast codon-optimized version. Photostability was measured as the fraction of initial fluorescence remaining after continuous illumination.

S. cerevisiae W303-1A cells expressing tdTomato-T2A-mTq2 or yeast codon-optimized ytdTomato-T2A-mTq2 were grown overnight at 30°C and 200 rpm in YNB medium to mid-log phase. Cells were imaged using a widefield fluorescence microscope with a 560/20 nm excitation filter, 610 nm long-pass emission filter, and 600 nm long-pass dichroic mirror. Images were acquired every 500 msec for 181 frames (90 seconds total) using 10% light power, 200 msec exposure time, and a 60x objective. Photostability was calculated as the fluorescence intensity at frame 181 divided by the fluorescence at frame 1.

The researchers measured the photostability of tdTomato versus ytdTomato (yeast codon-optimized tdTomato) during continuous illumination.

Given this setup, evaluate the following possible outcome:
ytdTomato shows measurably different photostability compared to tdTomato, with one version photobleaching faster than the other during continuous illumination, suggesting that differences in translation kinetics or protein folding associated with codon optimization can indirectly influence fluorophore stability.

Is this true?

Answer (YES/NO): NO